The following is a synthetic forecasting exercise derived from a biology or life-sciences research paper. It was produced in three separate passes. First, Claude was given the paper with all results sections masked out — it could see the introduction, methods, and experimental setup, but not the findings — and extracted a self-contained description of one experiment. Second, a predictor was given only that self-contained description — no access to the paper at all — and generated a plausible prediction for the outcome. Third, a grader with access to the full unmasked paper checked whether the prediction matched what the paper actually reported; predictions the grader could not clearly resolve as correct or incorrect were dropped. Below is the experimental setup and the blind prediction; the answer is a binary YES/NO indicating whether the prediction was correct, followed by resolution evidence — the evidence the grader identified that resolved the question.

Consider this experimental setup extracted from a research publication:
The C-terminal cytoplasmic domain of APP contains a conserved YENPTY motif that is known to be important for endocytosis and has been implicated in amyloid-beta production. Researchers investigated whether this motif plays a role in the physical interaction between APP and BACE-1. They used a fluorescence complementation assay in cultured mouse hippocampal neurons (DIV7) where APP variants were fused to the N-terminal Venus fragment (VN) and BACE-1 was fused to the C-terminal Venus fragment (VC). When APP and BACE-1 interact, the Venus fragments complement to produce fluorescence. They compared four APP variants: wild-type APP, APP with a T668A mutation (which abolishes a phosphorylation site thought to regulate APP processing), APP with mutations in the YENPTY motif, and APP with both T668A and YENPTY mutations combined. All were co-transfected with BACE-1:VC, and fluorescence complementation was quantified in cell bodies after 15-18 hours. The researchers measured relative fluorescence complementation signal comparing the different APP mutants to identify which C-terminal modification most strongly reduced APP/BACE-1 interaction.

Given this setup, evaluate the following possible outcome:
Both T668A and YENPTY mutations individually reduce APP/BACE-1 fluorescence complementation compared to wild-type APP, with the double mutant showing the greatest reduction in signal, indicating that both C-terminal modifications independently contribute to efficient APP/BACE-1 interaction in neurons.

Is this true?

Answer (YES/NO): NO